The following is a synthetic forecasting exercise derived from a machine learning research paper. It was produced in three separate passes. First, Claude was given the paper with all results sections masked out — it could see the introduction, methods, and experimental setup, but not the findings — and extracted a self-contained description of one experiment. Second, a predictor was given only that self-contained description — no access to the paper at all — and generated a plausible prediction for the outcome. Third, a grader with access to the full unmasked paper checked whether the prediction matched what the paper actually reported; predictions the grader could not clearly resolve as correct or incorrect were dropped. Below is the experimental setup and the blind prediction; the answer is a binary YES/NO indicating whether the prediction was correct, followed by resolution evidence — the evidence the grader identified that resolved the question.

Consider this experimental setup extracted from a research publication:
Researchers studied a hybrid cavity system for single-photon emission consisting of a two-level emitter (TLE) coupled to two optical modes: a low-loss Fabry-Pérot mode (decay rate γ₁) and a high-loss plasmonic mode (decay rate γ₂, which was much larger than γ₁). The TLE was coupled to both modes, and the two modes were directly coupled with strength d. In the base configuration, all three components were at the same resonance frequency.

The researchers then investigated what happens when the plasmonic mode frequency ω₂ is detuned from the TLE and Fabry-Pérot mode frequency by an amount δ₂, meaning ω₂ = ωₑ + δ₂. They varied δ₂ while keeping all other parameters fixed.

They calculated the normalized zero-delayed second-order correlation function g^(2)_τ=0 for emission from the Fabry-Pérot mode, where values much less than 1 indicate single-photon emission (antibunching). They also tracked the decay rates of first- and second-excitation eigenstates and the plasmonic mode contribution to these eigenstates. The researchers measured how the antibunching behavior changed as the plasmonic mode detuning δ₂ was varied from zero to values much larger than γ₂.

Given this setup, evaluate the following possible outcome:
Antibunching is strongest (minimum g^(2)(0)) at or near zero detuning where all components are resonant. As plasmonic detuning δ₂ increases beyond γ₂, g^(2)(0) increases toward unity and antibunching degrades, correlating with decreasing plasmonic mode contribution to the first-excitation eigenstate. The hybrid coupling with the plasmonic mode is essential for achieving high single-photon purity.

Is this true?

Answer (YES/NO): NO